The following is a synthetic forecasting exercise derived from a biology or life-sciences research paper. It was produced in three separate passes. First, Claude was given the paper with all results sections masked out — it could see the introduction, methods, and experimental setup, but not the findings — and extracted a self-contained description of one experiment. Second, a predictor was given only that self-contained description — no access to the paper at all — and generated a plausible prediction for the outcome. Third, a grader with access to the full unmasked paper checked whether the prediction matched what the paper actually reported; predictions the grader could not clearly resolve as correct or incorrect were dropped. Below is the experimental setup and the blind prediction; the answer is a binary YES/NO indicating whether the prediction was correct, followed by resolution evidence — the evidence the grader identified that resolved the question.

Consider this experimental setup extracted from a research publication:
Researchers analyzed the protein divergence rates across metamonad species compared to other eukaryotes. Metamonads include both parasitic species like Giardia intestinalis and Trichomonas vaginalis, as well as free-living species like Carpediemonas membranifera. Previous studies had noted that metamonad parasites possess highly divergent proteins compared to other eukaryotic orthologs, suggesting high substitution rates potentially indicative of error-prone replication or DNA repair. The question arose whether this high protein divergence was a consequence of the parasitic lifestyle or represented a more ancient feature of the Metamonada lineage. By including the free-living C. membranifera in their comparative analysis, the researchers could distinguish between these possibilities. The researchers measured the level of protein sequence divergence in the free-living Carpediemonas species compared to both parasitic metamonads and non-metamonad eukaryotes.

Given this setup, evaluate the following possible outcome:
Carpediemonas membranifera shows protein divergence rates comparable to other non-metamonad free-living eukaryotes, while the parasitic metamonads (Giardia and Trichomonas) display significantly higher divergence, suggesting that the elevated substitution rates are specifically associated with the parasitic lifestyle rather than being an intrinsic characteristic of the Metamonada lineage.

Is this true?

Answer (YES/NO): NO